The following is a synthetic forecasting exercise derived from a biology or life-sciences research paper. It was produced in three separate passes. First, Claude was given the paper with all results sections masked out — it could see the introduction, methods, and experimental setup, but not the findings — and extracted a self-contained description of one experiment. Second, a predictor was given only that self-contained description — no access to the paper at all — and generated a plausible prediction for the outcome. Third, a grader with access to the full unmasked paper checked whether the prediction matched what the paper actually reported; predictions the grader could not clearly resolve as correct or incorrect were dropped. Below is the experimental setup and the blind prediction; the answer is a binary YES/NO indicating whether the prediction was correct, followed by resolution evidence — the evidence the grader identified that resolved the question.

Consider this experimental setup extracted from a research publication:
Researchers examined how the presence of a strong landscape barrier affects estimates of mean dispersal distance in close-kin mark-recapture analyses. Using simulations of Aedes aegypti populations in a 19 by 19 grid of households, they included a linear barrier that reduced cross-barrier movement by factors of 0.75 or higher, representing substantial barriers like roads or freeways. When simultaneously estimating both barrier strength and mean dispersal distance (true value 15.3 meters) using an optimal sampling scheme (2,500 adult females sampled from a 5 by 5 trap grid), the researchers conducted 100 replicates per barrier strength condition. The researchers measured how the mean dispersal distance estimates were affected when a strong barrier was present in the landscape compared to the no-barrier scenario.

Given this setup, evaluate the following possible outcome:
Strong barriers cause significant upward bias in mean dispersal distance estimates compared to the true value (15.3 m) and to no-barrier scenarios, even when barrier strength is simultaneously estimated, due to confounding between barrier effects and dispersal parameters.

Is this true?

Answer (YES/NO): NO